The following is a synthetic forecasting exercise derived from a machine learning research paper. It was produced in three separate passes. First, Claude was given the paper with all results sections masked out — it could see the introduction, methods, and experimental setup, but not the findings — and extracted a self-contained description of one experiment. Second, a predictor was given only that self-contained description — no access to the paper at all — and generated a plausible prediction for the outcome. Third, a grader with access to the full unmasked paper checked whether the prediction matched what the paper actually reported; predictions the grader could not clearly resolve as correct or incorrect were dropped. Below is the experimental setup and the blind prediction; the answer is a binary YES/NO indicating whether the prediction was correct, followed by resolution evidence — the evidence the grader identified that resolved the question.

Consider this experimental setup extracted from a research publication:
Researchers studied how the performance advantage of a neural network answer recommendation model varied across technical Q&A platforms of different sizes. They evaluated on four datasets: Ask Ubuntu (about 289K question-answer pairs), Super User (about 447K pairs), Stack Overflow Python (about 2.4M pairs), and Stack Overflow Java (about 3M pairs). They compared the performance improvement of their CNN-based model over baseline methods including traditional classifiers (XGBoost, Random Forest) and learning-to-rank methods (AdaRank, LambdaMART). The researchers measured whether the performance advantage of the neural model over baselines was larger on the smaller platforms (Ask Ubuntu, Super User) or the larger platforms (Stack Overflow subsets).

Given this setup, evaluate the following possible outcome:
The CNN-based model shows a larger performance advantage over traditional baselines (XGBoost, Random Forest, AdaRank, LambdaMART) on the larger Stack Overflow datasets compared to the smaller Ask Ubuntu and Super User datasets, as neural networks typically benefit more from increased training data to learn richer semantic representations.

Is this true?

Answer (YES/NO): NO